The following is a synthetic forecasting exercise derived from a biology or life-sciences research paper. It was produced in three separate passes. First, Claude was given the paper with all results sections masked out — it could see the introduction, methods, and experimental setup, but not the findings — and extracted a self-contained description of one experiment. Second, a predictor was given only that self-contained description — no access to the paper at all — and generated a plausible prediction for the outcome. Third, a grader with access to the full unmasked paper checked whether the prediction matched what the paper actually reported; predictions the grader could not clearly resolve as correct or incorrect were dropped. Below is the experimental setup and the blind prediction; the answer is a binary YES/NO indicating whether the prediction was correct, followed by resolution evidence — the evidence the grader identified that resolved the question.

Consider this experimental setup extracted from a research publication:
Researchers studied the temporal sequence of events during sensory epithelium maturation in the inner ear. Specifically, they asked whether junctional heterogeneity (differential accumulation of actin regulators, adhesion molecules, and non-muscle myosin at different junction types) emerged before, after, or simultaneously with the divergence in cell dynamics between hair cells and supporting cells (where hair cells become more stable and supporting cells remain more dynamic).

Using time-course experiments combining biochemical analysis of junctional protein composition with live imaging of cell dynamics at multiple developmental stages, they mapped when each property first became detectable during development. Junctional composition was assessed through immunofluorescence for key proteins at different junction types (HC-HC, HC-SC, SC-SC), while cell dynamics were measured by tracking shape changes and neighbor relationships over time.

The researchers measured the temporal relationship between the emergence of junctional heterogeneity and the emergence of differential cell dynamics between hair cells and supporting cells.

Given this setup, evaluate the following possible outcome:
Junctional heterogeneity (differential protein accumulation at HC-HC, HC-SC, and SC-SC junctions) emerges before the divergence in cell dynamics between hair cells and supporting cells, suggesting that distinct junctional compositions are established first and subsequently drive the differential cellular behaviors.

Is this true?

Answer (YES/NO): NO